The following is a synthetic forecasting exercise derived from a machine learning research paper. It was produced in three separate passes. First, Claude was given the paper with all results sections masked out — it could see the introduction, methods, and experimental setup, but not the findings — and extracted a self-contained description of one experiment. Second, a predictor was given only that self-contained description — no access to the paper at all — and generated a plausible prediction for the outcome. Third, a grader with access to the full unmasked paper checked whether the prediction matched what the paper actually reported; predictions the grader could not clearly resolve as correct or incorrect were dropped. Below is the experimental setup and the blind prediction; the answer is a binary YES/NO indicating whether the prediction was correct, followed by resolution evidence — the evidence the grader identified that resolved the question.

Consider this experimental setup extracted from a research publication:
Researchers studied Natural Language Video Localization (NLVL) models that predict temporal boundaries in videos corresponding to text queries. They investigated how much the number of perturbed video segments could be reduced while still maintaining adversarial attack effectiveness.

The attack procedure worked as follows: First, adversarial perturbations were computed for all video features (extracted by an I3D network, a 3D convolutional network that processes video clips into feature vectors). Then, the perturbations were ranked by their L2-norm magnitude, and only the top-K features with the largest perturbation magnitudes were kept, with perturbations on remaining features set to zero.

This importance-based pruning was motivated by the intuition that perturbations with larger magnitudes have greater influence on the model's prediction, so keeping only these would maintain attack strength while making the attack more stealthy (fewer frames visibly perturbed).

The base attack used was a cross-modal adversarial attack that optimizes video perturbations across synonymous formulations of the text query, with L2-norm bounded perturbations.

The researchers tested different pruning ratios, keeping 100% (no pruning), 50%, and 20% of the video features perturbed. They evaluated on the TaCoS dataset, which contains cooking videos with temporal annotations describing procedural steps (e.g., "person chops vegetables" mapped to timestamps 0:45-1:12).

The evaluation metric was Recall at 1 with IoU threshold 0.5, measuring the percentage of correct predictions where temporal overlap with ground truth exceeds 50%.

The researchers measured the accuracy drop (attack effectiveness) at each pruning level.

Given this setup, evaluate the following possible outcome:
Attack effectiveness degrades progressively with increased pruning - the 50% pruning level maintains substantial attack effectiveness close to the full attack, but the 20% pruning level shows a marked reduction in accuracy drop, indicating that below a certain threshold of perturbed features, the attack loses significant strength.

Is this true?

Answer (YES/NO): NO